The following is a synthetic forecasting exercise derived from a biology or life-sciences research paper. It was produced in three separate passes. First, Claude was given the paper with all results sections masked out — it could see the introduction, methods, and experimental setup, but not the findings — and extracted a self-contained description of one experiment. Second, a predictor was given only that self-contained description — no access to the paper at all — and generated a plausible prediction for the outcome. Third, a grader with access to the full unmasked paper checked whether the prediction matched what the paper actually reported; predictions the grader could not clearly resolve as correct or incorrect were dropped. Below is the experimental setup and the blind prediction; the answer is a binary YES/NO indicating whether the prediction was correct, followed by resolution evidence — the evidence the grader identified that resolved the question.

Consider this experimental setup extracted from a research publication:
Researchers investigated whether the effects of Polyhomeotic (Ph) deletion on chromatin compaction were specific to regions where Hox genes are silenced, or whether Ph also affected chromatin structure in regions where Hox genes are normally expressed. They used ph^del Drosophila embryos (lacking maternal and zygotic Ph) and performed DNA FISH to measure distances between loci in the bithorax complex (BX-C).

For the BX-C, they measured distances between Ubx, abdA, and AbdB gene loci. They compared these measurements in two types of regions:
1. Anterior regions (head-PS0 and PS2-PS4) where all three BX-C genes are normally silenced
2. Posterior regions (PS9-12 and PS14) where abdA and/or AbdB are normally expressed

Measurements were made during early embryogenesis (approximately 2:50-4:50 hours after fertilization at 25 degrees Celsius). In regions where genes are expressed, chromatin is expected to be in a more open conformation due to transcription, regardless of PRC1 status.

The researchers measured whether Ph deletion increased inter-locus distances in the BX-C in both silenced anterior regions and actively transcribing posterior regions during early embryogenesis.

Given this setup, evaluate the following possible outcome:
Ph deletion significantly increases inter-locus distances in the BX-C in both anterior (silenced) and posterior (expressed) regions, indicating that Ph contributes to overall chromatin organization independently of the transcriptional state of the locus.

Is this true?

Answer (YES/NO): NO